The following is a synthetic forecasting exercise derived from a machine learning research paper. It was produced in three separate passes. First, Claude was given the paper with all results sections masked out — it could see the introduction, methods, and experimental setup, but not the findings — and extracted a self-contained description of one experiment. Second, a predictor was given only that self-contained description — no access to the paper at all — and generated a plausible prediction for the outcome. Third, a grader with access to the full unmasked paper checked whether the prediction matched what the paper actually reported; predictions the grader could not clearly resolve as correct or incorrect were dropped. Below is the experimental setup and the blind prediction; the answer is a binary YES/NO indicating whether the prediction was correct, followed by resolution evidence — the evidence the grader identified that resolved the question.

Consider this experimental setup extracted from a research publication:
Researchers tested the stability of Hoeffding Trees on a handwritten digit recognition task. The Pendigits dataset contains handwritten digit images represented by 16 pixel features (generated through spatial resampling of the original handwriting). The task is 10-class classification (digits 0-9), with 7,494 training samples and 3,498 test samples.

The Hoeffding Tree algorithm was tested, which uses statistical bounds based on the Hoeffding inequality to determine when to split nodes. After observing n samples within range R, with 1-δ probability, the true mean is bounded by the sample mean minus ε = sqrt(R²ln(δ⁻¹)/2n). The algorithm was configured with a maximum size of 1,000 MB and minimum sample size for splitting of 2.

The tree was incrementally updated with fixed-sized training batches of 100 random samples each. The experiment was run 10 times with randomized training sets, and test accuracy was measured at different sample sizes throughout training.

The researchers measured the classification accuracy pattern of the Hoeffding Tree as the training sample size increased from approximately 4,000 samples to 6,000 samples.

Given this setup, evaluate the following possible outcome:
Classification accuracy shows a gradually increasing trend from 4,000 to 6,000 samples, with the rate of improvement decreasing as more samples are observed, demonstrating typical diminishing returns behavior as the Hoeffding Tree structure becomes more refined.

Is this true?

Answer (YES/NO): NO